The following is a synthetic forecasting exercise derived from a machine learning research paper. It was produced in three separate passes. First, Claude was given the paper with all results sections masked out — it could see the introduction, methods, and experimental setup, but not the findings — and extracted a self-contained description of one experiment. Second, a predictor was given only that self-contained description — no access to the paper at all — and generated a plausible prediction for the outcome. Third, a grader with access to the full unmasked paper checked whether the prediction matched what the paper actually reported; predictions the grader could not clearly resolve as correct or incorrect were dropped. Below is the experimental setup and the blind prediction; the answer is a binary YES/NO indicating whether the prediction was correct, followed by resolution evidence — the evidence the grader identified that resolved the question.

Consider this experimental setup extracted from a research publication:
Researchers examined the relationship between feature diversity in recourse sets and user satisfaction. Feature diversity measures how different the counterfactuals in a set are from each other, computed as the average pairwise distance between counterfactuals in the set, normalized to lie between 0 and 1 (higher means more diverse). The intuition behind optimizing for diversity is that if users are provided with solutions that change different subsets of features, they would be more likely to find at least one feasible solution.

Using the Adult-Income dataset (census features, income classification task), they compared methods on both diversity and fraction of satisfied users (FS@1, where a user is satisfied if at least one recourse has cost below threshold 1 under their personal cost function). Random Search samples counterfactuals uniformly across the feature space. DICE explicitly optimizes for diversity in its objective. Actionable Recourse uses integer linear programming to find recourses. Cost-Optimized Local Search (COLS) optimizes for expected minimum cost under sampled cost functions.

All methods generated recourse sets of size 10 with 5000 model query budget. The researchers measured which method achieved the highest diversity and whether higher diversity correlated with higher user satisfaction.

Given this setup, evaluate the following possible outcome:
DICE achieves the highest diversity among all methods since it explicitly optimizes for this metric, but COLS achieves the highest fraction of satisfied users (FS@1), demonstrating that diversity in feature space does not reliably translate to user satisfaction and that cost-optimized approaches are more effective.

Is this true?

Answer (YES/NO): NO